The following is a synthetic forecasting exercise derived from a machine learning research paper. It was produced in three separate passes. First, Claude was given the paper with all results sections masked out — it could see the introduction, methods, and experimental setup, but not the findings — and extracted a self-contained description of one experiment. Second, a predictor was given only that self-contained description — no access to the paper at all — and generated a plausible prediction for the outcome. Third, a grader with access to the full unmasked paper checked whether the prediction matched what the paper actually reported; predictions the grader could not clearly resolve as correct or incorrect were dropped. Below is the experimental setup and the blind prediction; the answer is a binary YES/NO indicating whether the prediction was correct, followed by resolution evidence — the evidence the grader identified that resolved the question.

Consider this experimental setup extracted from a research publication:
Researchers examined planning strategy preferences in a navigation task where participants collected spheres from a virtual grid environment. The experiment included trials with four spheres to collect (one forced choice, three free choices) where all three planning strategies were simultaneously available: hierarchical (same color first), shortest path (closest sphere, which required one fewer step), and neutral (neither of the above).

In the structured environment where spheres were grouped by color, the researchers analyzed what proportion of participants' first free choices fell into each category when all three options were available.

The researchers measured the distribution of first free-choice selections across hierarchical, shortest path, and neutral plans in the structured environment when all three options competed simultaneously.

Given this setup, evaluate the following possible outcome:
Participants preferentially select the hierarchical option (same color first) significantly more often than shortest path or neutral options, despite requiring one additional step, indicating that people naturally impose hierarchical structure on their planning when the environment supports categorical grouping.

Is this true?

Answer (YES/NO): YES